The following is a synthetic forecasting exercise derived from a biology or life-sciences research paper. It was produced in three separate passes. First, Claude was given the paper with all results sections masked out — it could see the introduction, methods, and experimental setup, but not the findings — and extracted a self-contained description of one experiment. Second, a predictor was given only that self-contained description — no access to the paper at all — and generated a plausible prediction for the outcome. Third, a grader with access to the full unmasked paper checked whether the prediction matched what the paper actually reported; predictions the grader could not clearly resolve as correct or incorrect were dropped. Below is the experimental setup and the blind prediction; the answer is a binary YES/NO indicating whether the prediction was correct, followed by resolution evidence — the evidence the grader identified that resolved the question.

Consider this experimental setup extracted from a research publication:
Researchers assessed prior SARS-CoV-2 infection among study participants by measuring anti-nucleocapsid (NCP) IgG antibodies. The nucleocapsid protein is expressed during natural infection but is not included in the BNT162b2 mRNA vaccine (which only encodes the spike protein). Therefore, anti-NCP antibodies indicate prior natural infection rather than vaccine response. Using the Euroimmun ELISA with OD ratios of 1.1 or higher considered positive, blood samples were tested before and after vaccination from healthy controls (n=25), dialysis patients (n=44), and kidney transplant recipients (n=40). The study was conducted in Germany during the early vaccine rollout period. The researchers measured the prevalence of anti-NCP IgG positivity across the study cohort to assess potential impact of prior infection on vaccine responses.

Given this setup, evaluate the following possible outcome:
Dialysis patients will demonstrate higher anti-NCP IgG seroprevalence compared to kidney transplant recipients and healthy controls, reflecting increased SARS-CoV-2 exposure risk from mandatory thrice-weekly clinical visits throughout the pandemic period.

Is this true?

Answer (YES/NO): NO